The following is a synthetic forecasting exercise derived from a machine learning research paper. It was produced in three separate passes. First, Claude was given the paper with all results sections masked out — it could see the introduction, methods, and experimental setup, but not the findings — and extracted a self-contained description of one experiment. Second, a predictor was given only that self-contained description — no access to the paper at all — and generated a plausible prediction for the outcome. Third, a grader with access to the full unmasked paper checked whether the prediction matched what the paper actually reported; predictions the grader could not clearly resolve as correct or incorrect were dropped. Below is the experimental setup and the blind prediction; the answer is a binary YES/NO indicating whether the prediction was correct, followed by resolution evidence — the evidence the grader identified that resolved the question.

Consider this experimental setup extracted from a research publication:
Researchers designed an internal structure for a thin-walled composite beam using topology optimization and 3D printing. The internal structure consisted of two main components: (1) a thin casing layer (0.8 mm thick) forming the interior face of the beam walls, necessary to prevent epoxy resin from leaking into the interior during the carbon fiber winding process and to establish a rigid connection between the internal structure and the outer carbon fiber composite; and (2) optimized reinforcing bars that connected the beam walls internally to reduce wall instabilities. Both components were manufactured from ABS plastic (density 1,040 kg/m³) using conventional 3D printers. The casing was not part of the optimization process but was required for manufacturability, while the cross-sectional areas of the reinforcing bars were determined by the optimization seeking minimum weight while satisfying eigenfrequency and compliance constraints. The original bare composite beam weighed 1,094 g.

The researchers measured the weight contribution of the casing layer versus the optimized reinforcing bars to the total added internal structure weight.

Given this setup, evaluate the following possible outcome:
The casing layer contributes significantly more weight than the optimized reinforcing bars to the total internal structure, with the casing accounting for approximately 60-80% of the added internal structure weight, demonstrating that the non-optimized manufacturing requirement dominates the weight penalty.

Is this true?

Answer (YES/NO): NO